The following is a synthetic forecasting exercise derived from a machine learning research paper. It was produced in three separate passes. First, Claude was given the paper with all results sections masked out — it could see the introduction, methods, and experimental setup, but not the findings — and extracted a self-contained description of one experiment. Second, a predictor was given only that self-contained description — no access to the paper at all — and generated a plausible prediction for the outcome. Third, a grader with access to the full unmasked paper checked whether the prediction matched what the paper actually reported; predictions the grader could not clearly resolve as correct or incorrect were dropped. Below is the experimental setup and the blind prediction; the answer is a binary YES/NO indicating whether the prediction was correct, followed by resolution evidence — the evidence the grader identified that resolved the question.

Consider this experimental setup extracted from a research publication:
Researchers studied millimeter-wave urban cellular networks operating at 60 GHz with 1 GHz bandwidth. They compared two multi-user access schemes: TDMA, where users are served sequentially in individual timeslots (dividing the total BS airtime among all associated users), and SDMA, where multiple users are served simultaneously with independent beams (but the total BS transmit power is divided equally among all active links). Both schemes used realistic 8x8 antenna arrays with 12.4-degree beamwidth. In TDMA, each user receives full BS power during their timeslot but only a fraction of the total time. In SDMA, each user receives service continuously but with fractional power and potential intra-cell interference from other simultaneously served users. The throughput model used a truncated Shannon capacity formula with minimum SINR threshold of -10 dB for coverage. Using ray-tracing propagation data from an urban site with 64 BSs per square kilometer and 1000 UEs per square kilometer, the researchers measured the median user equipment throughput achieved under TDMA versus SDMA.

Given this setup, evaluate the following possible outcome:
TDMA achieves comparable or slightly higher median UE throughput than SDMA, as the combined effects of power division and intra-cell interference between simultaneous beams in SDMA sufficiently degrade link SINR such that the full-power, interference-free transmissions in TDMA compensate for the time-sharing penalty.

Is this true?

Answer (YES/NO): NO